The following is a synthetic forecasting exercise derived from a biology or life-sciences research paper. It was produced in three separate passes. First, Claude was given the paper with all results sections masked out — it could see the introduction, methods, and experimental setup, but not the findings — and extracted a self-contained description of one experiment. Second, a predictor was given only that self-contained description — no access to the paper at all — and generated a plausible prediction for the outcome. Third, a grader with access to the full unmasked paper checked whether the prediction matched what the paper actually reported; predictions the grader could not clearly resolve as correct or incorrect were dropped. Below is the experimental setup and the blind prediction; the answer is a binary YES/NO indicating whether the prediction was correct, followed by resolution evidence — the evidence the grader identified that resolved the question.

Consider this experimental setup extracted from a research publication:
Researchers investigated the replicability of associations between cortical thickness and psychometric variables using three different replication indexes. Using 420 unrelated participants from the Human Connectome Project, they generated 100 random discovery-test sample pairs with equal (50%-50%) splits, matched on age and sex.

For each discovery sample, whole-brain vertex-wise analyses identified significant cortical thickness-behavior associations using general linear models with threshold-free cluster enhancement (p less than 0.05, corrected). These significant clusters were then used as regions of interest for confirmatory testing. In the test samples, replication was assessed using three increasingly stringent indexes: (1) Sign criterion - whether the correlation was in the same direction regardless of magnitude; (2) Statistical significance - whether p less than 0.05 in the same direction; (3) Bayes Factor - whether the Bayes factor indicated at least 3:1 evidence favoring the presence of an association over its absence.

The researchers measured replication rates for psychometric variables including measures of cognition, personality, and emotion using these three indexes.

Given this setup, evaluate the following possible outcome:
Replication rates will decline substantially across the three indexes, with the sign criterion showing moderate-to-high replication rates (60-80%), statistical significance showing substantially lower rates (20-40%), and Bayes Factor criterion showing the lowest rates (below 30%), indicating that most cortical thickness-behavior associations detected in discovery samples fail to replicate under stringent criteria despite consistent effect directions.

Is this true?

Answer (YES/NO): NO